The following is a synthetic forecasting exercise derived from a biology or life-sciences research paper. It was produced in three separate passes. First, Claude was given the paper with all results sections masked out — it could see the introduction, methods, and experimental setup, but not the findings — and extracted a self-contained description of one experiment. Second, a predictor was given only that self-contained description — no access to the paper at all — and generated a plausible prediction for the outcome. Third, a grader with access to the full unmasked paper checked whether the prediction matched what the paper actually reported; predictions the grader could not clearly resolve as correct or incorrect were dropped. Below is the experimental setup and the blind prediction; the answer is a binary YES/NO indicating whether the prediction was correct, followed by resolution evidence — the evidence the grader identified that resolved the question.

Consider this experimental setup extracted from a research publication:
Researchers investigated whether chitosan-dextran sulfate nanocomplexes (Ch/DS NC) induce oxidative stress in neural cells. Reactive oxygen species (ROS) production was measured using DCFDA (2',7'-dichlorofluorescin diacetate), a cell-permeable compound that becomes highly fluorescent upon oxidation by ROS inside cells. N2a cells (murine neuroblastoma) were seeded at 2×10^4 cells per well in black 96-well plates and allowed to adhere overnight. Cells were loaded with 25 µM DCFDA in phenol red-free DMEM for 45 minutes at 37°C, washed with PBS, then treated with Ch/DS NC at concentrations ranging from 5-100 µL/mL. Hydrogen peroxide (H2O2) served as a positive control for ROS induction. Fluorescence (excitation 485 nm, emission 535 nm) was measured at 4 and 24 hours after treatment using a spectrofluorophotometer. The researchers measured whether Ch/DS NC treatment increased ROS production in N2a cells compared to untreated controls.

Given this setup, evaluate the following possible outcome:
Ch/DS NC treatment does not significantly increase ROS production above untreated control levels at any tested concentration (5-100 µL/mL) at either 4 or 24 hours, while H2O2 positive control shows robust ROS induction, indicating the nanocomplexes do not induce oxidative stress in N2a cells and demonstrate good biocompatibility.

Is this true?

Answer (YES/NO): NO